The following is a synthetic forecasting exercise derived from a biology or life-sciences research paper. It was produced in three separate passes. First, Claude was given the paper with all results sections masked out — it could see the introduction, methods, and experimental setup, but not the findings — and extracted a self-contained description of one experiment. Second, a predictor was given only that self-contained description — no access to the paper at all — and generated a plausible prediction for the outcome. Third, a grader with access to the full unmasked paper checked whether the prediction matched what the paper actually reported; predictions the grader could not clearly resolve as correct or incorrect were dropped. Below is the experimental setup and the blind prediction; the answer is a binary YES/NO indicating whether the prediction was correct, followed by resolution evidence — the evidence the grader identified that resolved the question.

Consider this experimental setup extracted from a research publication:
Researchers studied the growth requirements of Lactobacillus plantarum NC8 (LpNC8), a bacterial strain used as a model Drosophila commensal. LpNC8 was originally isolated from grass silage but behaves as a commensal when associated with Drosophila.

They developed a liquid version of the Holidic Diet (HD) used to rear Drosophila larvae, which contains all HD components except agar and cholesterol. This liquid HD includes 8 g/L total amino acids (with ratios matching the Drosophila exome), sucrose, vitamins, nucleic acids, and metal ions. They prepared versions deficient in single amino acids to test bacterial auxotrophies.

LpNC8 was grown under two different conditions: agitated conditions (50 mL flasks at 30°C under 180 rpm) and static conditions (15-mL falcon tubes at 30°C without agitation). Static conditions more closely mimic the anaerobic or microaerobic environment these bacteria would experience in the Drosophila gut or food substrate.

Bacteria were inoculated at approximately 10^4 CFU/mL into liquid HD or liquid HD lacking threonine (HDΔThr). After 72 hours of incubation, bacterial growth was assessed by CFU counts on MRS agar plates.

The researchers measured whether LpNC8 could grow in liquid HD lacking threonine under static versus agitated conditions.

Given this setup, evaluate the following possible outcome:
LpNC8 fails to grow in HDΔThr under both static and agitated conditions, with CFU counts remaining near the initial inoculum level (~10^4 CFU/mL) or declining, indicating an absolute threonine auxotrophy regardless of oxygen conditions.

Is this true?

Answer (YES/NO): NO